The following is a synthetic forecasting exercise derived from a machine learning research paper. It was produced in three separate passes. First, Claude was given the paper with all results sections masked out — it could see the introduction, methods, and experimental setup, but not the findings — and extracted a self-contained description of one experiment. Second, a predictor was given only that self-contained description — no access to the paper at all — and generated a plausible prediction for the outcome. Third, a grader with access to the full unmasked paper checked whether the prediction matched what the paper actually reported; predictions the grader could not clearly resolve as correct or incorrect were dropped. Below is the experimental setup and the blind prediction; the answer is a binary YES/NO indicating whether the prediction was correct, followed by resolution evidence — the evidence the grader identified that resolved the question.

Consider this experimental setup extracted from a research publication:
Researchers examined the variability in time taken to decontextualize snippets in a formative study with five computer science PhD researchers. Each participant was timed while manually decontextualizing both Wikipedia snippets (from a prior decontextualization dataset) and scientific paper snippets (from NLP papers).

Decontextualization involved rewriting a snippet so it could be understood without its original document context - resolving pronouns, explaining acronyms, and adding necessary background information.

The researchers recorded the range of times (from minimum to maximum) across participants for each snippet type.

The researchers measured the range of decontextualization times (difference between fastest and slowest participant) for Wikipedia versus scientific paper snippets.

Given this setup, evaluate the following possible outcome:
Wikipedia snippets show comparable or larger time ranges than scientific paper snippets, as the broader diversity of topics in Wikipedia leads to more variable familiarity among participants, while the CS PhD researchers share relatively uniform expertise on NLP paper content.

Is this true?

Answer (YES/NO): NO